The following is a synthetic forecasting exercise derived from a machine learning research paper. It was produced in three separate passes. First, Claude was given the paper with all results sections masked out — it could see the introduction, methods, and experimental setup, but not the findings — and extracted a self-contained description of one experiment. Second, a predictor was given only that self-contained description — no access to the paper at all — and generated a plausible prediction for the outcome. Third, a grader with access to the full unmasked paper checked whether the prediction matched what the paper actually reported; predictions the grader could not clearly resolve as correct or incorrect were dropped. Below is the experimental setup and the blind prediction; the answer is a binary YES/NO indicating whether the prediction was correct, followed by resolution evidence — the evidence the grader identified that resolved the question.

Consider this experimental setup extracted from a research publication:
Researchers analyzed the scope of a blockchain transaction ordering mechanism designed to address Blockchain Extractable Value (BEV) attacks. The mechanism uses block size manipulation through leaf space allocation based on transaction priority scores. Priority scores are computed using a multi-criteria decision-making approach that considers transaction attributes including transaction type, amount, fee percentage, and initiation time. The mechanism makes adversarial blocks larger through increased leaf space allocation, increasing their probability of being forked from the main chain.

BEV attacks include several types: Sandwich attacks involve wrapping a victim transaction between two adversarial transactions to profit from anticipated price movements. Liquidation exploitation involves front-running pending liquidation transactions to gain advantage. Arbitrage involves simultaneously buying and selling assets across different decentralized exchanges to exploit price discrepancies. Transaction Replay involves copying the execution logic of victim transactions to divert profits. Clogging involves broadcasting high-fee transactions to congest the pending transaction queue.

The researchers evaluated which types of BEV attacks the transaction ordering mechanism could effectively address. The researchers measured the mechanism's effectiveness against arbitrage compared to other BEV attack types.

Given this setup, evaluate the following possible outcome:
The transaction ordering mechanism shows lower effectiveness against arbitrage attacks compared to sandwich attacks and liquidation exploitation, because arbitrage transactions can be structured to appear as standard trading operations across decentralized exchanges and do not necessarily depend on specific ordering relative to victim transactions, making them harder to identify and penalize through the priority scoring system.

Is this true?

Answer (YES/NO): YES